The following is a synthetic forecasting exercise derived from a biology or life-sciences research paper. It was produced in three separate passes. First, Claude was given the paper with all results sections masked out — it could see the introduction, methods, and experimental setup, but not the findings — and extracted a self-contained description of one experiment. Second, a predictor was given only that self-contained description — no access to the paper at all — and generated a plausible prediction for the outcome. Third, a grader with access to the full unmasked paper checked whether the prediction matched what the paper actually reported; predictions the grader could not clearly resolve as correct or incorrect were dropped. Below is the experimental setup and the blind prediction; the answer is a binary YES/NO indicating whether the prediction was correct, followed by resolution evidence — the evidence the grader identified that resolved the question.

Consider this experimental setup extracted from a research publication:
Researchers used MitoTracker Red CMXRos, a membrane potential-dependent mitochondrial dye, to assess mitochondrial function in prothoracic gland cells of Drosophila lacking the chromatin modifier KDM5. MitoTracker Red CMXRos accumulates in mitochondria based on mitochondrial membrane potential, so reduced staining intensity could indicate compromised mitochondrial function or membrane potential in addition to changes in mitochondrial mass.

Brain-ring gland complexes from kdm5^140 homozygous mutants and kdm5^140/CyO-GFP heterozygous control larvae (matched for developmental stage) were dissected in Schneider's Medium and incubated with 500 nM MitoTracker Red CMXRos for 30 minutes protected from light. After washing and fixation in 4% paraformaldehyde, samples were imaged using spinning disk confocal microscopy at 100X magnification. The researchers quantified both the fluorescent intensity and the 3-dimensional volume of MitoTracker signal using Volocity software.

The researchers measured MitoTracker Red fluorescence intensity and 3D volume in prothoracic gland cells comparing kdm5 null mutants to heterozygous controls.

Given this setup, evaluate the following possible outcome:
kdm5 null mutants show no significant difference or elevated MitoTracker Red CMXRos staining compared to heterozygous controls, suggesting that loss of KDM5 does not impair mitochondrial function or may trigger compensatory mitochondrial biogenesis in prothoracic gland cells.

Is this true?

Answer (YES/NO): NO